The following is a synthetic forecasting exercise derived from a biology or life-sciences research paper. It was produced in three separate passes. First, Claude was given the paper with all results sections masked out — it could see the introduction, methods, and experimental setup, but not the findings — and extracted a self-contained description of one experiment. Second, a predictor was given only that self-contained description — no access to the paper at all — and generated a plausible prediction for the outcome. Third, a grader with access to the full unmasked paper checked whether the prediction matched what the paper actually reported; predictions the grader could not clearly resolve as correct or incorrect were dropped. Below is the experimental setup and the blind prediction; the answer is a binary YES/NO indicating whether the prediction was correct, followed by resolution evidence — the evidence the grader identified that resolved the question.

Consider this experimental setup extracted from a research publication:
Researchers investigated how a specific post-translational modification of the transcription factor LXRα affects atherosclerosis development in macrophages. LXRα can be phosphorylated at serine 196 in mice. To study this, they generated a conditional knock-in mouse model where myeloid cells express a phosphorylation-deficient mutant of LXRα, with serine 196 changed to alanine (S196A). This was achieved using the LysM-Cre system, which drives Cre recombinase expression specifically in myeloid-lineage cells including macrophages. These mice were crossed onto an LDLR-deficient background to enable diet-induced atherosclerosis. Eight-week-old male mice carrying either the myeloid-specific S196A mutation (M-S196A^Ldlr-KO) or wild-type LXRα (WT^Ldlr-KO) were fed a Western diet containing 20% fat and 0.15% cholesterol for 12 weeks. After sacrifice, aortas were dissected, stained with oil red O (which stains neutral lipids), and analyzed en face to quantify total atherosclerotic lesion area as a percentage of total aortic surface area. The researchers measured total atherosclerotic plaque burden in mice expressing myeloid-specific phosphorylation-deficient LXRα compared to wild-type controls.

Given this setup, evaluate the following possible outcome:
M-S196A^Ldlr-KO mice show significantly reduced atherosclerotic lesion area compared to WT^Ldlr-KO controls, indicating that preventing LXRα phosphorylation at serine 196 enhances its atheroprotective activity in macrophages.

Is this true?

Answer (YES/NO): NO